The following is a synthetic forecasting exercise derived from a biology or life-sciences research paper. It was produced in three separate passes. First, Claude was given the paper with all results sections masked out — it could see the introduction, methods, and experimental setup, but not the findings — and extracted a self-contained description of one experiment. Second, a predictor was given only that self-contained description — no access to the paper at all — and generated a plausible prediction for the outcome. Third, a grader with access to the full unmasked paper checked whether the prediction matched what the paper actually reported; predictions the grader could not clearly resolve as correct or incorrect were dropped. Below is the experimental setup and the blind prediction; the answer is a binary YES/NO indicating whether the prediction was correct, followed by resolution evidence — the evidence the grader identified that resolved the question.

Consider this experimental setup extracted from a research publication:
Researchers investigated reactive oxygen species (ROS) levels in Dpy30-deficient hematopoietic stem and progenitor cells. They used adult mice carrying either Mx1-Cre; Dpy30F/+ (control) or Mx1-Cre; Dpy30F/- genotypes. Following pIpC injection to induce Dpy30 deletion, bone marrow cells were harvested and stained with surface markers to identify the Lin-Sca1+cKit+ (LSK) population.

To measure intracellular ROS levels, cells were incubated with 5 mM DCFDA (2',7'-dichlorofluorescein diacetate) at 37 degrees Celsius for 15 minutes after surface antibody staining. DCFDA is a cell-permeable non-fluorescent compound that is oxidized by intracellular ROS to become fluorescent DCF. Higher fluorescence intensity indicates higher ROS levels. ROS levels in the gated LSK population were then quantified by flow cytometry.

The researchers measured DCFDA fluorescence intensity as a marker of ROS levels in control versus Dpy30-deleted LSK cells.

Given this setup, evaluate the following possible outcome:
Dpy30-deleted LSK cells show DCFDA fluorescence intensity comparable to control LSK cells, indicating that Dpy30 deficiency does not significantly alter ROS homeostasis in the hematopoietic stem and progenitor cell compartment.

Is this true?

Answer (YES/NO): NO